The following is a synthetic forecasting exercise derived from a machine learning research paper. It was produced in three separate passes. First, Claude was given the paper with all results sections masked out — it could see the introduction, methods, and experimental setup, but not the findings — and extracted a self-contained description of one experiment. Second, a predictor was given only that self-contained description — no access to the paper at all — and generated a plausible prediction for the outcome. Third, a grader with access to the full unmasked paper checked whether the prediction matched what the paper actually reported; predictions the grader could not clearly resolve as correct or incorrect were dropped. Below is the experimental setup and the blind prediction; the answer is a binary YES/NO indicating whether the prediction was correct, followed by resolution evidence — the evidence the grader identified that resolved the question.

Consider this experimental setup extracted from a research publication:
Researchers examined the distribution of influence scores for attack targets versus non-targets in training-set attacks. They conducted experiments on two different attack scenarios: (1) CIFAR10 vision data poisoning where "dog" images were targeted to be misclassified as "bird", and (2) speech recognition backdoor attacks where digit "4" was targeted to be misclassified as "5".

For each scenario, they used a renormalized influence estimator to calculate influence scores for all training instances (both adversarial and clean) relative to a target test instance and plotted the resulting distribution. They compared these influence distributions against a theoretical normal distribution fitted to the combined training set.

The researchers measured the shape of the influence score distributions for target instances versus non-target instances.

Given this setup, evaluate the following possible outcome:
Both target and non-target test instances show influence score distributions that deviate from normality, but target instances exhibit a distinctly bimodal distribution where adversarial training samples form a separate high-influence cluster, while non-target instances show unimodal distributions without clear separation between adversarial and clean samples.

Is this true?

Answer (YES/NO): NO